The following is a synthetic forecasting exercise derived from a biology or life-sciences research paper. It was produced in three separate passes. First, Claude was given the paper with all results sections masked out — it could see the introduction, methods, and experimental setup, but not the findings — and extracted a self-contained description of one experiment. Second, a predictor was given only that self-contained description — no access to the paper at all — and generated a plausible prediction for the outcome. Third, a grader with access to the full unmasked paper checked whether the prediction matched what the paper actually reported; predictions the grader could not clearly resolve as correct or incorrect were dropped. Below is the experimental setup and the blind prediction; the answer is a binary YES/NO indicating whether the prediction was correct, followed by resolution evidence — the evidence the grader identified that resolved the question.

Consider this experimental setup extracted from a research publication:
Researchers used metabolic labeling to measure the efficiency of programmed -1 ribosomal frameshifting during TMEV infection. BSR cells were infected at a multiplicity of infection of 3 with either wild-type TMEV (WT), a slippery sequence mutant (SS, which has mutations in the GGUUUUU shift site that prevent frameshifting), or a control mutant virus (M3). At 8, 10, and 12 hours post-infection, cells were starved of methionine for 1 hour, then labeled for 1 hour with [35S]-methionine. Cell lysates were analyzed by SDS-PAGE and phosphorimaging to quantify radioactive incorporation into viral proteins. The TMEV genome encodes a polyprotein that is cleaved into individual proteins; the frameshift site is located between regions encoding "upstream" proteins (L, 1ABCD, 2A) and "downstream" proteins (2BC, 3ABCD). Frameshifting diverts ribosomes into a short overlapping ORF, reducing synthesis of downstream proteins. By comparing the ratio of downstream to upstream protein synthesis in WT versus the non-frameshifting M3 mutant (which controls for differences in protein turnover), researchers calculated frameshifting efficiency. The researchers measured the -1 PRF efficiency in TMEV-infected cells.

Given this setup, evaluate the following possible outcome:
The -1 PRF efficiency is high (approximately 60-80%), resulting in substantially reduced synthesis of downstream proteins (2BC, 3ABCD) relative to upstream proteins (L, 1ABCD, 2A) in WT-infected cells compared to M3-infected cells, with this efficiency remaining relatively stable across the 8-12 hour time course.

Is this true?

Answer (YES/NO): NO